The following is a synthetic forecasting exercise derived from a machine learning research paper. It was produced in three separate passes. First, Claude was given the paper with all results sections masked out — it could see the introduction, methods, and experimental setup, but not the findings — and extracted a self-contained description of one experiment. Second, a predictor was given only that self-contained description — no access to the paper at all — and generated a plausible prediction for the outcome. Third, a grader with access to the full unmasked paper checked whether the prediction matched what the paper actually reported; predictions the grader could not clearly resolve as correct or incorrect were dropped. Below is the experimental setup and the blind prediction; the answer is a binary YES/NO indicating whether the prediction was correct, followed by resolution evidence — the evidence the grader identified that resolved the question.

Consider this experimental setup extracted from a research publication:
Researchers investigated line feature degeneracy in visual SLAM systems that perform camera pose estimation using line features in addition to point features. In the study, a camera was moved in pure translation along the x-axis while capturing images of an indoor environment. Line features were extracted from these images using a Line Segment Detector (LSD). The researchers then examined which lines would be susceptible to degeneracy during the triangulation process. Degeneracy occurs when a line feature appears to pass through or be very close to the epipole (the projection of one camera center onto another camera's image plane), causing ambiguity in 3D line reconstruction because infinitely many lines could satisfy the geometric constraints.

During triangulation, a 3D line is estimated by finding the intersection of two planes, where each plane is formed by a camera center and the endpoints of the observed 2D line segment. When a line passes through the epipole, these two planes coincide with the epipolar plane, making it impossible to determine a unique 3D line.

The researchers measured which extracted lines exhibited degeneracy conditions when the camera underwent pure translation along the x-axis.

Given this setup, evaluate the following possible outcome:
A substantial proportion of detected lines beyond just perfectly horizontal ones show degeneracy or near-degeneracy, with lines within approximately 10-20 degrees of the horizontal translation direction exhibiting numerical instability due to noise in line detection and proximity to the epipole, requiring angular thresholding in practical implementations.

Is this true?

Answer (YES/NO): NO